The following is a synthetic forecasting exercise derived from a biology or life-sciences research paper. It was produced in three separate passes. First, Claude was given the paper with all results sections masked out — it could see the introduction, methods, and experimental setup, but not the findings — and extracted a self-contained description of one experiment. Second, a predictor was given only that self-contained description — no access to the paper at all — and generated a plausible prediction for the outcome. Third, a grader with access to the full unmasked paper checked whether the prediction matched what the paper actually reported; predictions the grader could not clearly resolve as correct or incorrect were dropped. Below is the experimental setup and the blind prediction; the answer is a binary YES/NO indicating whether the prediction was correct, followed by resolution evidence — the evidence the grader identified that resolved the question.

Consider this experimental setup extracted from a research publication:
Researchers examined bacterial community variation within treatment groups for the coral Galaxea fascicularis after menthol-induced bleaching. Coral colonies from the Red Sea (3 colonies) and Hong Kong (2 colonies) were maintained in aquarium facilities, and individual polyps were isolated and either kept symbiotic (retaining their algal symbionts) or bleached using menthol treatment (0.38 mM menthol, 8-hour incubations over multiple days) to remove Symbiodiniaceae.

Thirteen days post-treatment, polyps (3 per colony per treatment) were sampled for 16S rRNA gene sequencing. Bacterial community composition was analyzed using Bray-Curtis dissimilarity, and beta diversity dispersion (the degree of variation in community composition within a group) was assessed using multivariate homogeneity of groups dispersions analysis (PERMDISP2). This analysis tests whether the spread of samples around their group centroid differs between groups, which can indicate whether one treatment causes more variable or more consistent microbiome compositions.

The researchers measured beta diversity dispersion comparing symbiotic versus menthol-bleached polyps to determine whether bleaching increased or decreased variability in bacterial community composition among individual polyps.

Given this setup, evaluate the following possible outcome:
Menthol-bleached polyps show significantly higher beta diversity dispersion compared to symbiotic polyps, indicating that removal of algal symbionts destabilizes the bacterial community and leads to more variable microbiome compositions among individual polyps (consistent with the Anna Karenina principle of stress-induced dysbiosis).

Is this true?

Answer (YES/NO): NO